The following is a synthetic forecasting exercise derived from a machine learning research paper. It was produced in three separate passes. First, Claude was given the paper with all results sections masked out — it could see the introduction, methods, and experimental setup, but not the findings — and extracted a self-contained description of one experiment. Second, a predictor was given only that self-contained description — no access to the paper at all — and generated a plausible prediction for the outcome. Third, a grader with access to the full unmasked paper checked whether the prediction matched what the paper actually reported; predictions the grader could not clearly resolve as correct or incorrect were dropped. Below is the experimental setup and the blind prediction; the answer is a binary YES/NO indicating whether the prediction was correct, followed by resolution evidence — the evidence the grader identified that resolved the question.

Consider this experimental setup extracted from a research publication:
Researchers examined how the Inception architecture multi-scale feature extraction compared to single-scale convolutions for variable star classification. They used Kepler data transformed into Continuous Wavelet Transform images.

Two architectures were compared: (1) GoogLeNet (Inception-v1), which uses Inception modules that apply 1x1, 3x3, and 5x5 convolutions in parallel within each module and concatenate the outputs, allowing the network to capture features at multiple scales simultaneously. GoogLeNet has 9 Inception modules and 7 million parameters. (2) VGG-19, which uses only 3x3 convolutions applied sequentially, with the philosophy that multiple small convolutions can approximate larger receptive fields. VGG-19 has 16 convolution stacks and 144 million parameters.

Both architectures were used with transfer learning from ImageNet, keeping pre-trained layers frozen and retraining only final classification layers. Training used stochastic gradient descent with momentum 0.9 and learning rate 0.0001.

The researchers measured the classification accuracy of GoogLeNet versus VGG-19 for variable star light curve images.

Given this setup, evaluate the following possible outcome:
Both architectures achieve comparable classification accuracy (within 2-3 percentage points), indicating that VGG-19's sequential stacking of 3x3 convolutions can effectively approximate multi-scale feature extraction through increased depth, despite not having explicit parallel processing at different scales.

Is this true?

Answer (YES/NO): YES